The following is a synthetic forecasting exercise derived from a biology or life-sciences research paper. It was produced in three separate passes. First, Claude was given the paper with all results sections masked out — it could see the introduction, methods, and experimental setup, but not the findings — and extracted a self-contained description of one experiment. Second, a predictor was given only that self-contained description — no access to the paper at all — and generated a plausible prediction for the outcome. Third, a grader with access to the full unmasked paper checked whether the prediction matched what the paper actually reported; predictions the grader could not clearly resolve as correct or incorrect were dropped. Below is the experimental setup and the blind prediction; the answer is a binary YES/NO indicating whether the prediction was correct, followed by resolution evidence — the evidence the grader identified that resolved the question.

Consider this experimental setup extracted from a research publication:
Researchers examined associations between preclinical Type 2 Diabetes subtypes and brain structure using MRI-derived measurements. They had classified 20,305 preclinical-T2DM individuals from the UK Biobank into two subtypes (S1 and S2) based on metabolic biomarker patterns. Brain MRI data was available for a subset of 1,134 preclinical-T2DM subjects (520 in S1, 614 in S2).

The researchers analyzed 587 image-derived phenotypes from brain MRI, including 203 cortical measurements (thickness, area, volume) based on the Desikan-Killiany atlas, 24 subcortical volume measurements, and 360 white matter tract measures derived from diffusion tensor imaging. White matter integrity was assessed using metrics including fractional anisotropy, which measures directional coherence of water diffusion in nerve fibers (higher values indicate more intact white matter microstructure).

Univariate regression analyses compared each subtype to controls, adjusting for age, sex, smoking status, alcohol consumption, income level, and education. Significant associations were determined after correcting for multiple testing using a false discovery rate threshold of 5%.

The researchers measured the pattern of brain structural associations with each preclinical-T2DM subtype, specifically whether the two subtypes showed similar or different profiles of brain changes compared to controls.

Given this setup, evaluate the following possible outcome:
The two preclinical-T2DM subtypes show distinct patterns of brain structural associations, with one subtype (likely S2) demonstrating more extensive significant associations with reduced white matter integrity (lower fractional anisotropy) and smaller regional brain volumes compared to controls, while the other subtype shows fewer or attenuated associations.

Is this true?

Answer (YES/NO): NO